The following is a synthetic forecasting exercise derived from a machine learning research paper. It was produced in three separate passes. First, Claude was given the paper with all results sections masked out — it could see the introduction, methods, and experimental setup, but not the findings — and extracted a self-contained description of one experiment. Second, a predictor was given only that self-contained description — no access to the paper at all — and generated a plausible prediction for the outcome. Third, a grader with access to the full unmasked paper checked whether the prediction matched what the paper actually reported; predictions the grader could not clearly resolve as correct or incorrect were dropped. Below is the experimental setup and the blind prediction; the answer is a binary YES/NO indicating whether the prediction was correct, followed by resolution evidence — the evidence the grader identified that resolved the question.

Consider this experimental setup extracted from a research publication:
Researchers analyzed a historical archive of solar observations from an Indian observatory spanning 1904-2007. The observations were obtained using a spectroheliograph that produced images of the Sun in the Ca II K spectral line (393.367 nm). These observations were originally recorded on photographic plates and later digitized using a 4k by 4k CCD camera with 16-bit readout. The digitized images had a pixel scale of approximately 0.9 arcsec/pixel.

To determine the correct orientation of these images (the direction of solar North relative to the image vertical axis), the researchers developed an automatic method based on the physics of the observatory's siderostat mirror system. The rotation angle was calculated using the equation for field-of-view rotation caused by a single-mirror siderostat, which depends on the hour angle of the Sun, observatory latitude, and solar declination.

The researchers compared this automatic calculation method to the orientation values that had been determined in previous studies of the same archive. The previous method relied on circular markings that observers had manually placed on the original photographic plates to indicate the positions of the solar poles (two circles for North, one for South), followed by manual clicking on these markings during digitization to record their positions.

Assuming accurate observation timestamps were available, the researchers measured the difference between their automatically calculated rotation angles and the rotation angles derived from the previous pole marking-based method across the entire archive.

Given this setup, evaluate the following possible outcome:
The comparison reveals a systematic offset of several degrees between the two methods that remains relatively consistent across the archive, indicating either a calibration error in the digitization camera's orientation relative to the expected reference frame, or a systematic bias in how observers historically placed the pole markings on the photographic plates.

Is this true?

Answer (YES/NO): NO